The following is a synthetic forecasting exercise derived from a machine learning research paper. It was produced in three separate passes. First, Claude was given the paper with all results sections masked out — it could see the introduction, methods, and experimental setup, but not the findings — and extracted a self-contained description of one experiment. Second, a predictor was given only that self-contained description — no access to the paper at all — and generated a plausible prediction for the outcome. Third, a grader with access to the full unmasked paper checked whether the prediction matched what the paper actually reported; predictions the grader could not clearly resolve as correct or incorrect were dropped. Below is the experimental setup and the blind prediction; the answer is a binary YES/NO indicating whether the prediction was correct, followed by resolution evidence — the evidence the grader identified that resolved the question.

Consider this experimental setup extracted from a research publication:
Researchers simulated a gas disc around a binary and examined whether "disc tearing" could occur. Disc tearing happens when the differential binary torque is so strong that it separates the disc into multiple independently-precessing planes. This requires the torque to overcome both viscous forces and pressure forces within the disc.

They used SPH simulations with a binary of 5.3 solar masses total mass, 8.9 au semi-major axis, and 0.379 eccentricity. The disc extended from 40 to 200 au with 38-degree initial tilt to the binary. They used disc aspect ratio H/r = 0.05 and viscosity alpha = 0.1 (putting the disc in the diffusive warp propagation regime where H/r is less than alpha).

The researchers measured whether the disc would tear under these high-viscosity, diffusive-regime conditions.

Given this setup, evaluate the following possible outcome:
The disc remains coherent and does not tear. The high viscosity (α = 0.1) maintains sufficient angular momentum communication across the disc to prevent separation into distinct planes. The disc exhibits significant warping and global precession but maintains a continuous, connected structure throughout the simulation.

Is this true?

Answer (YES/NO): NO